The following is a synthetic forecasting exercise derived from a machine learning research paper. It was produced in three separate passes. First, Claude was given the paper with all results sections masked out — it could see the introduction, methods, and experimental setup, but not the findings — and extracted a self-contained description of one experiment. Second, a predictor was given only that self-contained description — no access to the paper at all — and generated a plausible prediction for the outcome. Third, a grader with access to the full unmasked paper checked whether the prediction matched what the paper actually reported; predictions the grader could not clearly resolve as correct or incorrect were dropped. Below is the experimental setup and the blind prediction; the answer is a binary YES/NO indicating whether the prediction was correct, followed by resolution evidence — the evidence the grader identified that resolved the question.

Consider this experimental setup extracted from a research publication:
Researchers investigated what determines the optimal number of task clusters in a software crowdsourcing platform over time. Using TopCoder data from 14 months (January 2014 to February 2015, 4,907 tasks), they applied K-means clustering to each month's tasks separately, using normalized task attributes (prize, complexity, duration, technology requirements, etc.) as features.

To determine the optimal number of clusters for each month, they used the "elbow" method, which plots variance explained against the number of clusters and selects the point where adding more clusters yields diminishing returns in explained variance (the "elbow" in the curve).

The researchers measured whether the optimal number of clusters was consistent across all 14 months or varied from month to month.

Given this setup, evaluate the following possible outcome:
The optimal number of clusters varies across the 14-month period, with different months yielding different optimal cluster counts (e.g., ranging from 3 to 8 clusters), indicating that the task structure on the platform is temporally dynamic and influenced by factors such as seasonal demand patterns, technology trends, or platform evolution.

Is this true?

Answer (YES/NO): YES